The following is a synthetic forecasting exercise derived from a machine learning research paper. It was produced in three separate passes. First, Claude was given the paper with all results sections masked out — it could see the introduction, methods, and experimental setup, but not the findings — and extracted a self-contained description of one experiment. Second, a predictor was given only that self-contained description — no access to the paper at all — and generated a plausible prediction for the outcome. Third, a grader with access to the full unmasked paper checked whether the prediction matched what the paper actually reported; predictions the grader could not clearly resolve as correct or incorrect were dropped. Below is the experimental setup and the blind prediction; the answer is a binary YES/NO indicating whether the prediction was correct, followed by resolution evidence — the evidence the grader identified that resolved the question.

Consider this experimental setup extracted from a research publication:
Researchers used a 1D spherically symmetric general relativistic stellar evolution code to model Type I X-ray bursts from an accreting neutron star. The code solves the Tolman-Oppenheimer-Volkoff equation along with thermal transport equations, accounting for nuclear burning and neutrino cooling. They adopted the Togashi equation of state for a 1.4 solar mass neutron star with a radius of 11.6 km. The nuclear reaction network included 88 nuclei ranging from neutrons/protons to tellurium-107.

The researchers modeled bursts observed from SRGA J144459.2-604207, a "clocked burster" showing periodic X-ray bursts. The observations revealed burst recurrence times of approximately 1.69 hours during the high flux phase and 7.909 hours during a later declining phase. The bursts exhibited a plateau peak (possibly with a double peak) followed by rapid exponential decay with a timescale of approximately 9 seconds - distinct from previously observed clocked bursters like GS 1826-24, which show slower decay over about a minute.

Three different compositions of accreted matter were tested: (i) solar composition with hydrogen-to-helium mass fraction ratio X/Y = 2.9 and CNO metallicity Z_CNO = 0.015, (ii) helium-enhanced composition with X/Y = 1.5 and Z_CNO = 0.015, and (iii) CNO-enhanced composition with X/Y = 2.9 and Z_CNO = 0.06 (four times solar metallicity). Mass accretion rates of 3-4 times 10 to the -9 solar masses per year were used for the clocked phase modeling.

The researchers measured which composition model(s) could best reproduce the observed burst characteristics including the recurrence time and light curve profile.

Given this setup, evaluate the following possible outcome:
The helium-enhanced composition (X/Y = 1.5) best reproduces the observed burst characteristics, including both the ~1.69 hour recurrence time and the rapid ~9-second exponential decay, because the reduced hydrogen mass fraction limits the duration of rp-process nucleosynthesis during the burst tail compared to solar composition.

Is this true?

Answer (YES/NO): YES